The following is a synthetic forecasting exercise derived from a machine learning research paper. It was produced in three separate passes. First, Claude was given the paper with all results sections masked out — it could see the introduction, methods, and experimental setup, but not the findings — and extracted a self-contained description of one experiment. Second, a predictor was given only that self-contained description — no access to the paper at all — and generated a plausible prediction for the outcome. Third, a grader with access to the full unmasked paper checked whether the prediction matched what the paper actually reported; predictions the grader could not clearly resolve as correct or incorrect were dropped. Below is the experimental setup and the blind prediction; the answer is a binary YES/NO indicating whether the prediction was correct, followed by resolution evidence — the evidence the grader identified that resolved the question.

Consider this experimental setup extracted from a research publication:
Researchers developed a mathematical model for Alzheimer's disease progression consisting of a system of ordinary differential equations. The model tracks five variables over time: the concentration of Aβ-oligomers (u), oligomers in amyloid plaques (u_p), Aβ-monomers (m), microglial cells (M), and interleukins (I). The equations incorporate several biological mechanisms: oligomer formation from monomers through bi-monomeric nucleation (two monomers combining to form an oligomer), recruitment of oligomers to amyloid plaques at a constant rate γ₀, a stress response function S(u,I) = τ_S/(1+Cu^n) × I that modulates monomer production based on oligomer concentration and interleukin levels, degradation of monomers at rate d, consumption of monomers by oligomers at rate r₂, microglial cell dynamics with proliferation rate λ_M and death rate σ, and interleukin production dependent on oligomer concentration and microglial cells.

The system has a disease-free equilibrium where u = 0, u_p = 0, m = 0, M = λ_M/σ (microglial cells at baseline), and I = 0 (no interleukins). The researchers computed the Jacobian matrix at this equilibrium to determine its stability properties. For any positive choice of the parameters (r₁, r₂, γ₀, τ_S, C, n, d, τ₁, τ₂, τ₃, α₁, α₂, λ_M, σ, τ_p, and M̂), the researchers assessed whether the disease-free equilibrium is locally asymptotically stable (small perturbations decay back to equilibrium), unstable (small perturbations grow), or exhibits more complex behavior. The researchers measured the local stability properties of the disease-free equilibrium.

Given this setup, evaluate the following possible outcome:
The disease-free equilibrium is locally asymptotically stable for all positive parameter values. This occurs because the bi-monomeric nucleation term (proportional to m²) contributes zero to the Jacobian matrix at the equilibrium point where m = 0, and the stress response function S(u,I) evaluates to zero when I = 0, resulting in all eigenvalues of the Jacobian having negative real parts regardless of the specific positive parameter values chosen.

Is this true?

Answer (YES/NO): YES